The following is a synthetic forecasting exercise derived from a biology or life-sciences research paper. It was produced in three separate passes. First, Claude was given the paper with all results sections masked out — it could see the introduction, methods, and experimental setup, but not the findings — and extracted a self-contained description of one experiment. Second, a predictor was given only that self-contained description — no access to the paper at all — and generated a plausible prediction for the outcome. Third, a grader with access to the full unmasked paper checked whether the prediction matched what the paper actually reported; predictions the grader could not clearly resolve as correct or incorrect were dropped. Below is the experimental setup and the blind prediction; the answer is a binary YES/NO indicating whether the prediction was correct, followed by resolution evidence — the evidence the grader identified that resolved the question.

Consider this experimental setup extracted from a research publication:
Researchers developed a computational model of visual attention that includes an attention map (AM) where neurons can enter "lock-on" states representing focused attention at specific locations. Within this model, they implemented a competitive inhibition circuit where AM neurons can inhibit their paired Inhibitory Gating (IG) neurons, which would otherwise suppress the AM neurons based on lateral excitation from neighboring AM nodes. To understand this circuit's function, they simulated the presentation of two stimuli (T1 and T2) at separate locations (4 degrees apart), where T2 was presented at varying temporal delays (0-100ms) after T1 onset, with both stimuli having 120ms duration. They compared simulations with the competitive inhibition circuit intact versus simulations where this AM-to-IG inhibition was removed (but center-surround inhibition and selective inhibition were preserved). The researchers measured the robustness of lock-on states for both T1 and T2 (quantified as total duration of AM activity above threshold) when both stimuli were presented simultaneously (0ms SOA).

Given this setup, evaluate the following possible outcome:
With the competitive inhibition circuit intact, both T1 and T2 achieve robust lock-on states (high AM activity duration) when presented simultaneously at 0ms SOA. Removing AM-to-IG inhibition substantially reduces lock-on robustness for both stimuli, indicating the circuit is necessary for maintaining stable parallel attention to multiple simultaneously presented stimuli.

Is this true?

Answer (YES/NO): YES